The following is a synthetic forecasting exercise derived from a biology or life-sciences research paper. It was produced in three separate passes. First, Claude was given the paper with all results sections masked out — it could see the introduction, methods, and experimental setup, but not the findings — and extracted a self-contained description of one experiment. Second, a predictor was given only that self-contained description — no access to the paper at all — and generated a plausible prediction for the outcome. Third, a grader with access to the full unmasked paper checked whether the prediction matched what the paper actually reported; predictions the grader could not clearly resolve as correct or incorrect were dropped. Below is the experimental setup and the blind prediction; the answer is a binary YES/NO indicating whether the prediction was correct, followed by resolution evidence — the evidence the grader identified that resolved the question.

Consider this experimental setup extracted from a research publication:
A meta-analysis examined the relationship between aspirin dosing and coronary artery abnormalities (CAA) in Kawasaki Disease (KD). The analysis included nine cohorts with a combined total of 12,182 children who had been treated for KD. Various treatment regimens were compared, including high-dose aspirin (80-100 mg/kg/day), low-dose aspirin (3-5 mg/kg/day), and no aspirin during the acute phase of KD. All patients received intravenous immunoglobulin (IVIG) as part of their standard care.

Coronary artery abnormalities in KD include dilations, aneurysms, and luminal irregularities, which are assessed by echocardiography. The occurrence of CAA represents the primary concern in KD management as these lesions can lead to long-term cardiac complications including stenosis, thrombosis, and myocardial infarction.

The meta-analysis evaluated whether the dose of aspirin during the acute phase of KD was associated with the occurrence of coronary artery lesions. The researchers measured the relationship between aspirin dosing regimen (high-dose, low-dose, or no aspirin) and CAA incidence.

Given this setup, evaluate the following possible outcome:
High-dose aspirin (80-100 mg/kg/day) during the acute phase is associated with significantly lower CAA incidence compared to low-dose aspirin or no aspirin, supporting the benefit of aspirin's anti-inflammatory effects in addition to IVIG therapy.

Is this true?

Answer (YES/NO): NO